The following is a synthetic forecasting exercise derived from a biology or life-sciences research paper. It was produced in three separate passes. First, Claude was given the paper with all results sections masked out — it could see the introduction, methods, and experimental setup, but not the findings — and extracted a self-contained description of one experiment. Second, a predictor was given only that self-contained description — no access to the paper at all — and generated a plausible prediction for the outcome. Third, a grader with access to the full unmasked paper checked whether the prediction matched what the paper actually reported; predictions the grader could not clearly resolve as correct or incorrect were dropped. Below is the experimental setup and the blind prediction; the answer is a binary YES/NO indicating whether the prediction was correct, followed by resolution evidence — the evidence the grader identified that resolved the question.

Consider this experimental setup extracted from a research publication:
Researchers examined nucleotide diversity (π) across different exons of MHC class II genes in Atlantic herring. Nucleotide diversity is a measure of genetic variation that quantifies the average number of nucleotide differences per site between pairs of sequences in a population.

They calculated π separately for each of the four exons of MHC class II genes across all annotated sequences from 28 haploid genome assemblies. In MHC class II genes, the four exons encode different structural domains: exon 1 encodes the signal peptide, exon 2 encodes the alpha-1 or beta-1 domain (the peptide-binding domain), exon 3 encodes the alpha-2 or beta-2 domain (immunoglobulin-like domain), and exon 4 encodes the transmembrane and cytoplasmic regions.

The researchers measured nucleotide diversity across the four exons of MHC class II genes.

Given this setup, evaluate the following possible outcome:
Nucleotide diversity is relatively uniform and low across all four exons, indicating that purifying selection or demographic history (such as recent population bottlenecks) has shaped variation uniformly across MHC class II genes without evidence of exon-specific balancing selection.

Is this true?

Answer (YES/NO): NO